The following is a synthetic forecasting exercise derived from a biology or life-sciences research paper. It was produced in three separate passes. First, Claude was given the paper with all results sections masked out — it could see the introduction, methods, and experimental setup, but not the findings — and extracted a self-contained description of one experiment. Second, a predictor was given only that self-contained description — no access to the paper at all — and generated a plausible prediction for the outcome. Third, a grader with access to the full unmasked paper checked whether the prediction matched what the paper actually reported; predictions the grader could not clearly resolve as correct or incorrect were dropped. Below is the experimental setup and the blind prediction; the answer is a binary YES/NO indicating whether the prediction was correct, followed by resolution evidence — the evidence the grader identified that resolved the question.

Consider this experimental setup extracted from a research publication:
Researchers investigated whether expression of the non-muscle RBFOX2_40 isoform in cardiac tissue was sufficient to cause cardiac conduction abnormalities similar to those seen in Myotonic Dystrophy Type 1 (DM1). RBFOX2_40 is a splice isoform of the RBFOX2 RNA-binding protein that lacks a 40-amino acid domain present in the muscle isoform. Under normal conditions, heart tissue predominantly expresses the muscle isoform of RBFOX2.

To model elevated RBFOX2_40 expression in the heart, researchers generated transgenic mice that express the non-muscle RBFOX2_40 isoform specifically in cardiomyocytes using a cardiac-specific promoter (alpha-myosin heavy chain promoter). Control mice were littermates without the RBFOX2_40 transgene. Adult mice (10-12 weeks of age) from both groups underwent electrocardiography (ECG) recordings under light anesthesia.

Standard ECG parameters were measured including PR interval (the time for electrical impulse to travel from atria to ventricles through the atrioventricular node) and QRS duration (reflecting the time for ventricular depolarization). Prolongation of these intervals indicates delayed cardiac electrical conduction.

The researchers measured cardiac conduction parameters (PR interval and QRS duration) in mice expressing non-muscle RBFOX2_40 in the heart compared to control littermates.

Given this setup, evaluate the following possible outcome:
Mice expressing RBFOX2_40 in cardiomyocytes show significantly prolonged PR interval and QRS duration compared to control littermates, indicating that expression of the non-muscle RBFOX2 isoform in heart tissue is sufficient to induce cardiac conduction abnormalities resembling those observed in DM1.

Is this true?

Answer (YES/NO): NO